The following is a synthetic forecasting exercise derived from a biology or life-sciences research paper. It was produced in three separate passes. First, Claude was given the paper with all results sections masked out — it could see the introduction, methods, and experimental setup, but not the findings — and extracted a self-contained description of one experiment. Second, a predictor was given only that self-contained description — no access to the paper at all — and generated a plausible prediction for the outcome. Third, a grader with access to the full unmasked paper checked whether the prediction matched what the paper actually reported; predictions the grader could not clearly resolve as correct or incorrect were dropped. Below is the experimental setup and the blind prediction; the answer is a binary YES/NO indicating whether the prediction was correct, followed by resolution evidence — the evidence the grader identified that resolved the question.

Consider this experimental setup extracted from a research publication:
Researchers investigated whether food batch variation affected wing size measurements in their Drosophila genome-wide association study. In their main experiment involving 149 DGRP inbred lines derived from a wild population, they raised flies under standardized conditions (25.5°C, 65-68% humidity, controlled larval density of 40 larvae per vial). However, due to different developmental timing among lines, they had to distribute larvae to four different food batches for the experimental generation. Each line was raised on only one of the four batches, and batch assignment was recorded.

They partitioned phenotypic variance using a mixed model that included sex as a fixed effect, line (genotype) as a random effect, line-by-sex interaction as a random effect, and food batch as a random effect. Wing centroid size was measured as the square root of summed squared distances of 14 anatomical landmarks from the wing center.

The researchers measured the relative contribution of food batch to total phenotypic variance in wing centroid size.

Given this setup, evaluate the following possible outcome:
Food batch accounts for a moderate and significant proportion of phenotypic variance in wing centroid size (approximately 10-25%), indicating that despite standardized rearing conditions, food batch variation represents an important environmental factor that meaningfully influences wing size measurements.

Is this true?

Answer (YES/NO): YES